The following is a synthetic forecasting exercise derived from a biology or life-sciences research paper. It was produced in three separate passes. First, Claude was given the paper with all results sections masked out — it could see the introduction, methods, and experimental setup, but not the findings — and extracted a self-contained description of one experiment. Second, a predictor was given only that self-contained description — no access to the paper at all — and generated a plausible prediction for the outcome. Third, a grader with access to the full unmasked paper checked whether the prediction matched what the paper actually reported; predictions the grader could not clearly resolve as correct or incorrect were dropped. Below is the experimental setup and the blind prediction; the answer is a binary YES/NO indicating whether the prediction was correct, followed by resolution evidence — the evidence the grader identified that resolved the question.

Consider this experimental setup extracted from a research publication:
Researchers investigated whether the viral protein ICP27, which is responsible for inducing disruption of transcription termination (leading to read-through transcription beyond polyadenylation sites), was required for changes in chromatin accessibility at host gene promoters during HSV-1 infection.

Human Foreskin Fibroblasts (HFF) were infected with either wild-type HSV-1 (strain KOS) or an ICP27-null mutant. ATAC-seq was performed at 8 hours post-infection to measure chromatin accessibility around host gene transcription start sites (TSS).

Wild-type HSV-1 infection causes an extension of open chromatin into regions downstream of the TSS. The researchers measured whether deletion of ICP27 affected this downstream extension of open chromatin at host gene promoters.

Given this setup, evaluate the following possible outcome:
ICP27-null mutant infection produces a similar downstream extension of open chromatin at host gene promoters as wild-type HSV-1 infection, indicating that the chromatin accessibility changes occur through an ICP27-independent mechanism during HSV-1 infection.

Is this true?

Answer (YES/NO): YES